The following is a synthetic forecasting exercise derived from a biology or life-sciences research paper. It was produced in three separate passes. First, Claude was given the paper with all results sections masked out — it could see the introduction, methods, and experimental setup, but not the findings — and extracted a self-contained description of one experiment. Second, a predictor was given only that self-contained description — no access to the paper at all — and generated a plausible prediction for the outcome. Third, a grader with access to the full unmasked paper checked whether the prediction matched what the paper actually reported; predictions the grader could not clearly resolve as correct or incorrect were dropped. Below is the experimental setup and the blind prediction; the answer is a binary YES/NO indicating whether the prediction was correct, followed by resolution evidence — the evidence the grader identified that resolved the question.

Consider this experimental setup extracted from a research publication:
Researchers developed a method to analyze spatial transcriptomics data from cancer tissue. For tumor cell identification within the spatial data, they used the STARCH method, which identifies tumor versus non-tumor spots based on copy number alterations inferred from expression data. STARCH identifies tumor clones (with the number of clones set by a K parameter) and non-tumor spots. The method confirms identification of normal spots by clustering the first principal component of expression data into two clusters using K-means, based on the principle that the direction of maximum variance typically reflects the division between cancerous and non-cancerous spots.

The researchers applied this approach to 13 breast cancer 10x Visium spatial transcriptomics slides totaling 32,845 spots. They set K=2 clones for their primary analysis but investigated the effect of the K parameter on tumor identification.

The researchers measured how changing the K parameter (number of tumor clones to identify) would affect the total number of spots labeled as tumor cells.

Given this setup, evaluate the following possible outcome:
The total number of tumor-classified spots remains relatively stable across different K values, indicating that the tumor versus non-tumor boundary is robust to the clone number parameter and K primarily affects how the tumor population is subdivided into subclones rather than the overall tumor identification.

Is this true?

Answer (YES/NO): YES